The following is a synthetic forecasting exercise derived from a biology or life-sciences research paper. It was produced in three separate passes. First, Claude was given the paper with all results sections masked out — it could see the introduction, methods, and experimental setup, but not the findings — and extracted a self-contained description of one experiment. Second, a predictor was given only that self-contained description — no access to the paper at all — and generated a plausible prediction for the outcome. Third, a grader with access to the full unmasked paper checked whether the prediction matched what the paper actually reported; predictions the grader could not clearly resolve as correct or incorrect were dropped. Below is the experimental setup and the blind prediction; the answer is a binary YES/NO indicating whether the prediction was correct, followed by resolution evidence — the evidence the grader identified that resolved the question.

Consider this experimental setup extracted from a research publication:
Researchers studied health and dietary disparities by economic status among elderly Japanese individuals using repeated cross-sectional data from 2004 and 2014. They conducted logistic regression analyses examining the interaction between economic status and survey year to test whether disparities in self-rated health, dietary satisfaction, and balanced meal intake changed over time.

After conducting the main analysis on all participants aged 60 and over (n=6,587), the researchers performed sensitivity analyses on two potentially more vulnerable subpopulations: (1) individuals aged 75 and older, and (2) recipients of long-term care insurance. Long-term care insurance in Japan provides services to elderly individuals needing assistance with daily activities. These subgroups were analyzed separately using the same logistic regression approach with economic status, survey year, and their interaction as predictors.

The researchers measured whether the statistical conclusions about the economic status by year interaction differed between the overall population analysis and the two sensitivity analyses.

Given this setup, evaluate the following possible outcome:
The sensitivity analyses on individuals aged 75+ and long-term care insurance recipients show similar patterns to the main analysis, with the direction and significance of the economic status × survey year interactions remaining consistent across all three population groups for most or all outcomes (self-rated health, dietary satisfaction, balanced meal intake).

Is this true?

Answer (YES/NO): YES